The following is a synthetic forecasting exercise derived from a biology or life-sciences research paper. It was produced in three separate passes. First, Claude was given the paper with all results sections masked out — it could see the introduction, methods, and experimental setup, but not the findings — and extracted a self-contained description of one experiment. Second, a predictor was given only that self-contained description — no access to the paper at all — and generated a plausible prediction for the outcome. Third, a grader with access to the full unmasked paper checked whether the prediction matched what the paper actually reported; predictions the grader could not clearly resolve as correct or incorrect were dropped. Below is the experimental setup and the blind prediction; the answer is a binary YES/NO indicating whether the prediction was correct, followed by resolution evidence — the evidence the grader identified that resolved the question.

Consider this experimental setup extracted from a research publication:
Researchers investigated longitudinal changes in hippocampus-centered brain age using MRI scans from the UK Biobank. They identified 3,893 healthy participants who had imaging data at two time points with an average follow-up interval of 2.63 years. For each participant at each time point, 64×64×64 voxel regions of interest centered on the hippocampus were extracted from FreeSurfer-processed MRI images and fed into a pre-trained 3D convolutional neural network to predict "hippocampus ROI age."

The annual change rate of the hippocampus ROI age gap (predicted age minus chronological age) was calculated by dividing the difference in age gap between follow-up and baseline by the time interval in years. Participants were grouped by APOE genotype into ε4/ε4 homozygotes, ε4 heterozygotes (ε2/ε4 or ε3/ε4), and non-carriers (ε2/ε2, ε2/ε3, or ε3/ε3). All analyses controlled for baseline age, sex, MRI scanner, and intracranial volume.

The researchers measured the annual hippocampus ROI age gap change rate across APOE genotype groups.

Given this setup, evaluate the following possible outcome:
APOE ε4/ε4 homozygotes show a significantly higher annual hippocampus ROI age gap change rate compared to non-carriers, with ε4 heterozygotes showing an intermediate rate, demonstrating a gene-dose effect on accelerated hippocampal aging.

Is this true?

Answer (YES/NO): NO